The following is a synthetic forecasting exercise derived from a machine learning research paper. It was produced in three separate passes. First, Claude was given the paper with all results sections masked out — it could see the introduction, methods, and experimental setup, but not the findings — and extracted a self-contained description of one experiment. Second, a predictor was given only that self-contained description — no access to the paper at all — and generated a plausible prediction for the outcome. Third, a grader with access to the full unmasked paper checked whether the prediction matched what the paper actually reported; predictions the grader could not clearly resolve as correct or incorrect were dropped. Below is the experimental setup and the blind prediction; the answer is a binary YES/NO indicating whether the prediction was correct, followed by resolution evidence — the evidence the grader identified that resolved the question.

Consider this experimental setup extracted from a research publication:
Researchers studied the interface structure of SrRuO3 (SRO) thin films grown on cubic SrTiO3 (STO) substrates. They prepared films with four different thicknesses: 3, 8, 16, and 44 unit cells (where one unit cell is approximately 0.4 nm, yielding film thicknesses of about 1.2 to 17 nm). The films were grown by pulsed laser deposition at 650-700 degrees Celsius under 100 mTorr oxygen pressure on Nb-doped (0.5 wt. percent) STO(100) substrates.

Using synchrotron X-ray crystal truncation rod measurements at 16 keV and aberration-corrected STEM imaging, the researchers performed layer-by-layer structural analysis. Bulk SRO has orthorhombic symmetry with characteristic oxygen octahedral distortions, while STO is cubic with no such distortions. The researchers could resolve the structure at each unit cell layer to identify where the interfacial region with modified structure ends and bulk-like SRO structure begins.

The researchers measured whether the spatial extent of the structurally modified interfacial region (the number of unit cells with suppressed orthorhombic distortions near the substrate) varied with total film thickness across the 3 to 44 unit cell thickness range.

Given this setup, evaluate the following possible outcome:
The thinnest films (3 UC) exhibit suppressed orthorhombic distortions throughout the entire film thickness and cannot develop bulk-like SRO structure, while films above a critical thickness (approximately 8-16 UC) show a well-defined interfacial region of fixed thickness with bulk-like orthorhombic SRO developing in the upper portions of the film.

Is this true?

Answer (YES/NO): NO